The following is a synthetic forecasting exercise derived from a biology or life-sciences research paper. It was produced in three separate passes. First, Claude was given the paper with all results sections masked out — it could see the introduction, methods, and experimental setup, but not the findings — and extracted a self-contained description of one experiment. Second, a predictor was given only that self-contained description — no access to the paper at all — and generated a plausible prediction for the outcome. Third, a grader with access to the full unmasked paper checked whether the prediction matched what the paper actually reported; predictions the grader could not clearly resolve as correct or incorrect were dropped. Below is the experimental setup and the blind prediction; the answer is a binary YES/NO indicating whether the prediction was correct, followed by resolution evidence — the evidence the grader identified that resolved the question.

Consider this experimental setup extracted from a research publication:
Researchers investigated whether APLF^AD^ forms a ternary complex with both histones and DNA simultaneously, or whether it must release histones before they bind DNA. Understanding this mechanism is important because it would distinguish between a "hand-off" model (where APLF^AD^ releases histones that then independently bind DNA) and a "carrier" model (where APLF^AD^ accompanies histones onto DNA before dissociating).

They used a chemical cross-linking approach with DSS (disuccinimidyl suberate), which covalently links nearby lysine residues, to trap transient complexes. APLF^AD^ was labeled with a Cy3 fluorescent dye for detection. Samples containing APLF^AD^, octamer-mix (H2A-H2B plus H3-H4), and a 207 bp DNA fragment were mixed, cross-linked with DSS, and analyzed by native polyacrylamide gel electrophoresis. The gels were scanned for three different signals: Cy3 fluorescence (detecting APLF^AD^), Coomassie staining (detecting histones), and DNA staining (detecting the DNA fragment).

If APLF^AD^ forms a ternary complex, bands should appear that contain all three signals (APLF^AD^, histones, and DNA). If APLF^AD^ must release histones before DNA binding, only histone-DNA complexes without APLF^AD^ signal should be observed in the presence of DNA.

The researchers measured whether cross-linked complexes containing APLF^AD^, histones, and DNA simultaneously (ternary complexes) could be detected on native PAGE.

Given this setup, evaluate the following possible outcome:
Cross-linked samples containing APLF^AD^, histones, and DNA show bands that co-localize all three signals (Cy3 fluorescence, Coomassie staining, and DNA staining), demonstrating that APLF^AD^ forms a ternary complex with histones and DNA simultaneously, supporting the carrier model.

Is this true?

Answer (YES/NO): YES